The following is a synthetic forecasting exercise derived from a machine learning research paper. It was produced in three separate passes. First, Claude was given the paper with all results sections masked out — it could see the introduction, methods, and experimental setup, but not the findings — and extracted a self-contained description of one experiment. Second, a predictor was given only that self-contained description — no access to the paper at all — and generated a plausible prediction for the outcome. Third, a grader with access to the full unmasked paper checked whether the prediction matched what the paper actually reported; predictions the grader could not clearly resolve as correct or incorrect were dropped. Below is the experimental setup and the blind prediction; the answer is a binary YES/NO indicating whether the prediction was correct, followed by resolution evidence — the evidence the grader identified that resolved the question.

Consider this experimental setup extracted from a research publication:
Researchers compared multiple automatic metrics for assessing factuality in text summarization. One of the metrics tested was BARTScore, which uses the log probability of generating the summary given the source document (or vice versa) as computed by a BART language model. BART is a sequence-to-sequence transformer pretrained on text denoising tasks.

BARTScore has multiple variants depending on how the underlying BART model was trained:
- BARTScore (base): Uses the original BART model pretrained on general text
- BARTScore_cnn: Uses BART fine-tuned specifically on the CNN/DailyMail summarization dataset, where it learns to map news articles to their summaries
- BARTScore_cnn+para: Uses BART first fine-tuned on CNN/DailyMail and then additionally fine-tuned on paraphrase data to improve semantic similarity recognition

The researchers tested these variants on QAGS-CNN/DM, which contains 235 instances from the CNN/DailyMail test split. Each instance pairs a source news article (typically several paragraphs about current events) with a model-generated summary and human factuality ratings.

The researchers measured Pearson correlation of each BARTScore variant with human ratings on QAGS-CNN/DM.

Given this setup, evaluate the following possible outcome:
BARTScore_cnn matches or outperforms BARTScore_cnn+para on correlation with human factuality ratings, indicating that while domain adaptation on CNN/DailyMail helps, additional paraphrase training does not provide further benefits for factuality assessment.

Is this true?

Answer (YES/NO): YES